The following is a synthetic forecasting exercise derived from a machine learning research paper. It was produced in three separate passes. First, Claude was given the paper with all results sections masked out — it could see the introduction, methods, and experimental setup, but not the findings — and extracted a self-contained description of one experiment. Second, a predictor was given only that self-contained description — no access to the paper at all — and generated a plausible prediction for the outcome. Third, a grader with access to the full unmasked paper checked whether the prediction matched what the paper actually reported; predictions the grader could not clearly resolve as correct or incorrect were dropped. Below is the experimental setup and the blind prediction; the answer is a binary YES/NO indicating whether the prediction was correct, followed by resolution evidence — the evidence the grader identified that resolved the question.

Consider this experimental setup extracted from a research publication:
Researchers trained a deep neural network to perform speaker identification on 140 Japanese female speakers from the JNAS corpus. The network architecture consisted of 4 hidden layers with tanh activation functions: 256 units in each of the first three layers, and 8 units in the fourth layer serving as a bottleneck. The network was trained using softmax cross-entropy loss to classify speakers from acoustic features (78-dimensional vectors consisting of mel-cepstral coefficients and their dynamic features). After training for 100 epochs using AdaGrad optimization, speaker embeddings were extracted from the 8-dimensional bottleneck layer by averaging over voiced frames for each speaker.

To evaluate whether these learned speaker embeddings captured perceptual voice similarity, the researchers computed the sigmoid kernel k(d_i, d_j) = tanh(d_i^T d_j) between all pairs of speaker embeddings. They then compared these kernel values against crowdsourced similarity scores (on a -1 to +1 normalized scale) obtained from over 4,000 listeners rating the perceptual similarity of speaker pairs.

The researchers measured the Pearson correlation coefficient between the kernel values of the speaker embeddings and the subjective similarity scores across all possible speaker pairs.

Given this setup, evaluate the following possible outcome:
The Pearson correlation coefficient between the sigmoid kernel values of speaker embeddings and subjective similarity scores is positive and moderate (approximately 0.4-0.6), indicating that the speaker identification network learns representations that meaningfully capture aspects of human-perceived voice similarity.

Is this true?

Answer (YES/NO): NO